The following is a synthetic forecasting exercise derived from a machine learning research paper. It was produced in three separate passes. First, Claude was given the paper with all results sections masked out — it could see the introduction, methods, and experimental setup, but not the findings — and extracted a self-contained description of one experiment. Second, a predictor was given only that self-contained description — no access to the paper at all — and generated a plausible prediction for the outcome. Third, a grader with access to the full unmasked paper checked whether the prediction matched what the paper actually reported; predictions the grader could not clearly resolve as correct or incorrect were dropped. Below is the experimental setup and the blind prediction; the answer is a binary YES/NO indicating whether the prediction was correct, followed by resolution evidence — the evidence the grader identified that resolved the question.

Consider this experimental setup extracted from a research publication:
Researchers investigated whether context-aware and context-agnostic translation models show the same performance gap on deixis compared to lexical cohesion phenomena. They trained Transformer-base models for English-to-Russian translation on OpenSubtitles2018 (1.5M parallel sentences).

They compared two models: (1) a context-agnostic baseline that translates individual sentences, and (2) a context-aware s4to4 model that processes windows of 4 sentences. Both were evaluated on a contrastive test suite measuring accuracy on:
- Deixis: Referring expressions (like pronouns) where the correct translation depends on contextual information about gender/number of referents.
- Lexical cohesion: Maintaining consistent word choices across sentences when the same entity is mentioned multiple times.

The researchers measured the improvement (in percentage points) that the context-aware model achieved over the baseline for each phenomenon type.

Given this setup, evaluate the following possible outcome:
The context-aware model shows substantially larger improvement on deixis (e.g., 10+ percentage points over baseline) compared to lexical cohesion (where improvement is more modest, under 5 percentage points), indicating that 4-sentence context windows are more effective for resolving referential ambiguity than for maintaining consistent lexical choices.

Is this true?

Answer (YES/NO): YES